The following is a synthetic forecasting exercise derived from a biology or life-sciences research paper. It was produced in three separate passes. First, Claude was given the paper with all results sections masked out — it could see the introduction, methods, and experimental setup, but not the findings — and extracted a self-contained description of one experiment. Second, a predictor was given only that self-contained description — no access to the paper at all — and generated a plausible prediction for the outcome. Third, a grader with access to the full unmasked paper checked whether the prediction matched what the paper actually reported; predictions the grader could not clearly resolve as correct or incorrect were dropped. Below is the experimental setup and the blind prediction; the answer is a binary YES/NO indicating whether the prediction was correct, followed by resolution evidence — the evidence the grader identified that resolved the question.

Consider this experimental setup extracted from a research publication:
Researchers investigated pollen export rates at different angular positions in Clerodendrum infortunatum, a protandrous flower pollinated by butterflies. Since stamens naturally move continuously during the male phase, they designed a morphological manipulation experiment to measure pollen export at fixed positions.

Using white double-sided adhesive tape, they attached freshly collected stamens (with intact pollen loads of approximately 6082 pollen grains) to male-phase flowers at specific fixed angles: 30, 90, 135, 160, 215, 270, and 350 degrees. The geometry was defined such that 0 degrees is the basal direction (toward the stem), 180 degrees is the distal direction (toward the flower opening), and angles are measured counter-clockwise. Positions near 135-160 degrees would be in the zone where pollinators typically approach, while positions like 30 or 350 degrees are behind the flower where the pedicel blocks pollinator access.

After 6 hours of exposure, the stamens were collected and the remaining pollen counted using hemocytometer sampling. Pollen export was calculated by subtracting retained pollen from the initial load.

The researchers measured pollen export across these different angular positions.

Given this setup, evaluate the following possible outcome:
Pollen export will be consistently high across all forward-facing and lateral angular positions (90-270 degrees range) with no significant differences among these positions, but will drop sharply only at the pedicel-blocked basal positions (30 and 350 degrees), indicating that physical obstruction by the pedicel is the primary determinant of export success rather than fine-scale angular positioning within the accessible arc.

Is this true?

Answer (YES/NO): NO